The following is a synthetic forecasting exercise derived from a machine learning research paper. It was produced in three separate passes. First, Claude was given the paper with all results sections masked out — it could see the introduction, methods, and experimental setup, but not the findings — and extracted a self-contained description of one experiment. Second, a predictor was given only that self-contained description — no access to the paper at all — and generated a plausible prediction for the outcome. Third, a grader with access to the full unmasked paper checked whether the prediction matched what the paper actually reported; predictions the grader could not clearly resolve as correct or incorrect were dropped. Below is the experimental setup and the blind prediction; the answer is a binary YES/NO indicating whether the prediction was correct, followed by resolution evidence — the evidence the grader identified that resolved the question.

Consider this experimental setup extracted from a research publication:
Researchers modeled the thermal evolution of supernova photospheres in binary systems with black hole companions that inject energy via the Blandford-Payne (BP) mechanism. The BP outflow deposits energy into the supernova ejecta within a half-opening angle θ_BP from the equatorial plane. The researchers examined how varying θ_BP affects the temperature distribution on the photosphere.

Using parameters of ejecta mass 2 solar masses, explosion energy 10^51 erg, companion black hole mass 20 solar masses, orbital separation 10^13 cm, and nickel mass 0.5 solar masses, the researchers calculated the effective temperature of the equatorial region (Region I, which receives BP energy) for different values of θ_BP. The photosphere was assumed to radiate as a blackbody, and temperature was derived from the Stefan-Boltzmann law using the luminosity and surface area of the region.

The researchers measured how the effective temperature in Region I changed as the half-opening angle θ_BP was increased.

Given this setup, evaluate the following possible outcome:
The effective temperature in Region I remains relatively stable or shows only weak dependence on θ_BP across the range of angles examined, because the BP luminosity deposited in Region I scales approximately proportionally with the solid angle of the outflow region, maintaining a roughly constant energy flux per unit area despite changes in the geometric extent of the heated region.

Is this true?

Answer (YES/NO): NO